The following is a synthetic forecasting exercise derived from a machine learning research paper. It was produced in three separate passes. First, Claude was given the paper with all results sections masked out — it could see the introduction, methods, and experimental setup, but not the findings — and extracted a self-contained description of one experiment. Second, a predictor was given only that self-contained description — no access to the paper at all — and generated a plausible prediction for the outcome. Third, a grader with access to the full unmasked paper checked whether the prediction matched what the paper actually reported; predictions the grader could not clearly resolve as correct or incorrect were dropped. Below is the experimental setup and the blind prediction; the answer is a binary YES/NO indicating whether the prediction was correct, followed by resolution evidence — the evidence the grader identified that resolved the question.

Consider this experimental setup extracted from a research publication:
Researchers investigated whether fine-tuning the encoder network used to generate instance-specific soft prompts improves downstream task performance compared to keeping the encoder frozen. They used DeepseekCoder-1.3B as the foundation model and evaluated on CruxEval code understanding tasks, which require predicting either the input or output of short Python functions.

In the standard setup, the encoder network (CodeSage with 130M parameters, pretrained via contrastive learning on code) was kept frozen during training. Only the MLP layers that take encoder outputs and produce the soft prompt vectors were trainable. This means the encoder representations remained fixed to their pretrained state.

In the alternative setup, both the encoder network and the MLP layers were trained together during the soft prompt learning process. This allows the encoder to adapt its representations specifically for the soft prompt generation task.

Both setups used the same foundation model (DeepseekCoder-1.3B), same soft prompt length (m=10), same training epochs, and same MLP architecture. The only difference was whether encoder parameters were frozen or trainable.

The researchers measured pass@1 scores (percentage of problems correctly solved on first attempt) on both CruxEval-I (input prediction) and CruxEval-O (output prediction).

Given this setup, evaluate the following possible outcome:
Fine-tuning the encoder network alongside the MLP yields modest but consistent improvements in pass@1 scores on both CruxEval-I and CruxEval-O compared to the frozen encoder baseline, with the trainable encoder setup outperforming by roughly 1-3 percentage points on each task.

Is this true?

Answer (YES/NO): NO